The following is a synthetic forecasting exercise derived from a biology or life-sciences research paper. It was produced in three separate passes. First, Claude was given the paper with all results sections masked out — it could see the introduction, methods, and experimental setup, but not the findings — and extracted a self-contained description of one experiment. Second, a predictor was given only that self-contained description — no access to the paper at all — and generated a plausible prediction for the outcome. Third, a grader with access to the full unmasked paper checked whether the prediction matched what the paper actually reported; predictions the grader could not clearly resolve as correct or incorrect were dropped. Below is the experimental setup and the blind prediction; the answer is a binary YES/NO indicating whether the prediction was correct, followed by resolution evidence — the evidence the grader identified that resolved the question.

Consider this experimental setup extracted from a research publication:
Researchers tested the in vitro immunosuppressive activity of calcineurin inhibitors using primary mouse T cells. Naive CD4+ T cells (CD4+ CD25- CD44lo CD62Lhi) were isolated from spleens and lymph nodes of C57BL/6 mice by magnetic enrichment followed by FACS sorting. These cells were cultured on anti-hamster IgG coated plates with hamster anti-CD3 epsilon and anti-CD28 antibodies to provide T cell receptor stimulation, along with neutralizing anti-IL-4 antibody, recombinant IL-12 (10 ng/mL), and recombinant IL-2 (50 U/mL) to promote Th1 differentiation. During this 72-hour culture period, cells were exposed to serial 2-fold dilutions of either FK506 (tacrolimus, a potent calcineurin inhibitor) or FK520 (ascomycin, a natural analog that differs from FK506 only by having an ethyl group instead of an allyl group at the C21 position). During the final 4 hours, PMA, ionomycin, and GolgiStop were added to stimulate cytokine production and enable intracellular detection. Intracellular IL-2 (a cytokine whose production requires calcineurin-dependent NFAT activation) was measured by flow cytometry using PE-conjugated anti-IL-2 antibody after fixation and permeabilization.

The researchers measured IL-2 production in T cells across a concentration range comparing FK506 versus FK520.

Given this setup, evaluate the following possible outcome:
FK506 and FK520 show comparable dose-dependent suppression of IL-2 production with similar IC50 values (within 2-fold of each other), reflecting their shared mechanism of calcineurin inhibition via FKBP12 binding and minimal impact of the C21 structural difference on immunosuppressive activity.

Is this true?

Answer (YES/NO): NO